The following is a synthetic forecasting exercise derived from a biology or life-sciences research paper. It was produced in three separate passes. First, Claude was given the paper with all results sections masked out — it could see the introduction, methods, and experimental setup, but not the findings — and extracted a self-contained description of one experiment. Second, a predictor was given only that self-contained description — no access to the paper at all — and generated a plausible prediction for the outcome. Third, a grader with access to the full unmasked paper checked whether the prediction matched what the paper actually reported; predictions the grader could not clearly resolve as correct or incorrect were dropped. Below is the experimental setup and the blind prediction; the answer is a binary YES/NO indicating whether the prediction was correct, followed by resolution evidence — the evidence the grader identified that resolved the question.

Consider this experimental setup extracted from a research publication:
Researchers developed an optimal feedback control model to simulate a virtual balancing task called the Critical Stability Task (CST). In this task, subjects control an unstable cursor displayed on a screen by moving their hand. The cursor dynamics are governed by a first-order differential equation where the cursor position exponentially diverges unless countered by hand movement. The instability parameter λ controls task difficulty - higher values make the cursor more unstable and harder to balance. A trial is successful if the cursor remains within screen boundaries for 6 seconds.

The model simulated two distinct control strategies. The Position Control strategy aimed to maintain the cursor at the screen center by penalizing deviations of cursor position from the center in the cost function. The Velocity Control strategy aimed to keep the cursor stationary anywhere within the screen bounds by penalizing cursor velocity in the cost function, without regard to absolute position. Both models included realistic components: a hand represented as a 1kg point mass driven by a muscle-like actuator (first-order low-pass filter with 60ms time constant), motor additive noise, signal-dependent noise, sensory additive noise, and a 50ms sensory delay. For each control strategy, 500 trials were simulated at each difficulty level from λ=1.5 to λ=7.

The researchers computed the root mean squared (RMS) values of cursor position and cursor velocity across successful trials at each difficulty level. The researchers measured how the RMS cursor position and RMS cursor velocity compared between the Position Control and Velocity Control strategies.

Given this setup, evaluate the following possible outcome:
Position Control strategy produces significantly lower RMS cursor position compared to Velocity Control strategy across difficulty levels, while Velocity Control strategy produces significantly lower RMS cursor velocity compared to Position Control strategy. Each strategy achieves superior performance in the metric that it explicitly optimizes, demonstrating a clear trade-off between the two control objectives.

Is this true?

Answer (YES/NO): YES